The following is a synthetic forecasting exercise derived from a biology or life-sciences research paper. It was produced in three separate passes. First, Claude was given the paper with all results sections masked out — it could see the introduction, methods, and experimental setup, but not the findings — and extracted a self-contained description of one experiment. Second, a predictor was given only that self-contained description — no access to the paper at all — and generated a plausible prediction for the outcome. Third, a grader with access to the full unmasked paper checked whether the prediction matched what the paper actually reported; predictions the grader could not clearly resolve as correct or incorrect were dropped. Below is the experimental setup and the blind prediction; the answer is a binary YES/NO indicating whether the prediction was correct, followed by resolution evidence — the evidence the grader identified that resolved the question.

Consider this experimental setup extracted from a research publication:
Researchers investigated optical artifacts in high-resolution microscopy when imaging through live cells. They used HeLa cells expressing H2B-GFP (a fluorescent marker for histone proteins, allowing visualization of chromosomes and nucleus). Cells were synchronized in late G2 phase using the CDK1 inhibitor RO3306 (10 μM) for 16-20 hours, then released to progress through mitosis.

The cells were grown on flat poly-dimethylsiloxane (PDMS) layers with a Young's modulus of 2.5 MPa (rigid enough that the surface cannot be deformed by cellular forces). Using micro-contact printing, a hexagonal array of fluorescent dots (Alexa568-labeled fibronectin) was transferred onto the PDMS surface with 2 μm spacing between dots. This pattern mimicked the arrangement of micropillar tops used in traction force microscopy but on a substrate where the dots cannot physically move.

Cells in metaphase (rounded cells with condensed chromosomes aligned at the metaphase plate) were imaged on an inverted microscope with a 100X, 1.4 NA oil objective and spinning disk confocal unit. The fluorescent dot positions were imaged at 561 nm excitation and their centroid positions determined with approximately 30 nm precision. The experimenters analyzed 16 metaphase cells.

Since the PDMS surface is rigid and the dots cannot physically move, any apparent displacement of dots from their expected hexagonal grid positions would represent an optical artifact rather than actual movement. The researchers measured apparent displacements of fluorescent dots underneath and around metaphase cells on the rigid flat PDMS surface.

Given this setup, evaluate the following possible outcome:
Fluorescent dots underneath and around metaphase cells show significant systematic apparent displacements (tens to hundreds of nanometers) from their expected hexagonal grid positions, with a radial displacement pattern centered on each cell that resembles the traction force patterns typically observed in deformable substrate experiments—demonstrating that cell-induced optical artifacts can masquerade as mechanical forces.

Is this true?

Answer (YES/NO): YES